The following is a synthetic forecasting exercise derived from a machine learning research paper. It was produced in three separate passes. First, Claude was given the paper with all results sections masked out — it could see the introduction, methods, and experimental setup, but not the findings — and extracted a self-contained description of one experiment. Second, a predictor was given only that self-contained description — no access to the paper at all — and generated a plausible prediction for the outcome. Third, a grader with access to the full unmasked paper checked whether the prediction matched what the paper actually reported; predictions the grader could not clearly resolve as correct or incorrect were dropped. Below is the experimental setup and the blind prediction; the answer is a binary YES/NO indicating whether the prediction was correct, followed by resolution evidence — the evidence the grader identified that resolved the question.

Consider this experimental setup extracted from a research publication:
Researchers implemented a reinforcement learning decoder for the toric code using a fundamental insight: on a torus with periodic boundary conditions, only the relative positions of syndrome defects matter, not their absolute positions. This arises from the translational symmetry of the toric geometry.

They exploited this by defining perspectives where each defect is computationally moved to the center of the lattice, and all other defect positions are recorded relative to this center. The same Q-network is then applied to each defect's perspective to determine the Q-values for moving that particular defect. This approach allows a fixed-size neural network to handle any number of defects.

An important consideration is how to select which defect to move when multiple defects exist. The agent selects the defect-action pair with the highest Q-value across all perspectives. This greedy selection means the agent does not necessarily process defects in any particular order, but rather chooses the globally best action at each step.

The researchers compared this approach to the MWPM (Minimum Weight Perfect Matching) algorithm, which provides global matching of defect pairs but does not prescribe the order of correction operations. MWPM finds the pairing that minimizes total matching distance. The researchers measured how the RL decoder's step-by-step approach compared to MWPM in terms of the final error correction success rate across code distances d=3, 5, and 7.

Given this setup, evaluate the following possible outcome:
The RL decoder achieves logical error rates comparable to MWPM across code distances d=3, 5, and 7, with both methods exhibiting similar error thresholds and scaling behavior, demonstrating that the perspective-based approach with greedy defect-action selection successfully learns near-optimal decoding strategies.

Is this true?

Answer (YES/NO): YES